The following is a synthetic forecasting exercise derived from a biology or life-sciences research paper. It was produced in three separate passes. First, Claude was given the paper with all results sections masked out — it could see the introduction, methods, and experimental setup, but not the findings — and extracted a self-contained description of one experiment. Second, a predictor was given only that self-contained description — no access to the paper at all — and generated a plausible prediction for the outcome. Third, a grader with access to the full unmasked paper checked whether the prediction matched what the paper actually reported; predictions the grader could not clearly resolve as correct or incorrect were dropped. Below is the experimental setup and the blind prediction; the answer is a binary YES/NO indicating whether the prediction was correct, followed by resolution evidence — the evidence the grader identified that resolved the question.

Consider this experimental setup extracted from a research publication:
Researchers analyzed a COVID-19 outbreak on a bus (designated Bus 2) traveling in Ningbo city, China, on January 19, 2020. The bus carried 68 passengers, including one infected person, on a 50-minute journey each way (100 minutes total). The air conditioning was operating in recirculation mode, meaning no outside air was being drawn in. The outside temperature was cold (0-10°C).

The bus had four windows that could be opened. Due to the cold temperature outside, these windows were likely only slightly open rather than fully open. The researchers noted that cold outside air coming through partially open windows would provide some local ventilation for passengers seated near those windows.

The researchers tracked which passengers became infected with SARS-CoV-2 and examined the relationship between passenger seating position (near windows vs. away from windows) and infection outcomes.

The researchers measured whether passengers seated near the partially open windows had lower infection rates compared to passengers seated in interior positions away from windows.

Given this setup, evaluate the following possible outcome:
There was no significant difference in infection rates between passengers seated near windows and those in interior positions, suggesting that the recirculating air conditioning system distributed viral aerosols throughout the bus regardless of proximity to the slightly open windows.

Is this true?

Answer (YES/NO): NO